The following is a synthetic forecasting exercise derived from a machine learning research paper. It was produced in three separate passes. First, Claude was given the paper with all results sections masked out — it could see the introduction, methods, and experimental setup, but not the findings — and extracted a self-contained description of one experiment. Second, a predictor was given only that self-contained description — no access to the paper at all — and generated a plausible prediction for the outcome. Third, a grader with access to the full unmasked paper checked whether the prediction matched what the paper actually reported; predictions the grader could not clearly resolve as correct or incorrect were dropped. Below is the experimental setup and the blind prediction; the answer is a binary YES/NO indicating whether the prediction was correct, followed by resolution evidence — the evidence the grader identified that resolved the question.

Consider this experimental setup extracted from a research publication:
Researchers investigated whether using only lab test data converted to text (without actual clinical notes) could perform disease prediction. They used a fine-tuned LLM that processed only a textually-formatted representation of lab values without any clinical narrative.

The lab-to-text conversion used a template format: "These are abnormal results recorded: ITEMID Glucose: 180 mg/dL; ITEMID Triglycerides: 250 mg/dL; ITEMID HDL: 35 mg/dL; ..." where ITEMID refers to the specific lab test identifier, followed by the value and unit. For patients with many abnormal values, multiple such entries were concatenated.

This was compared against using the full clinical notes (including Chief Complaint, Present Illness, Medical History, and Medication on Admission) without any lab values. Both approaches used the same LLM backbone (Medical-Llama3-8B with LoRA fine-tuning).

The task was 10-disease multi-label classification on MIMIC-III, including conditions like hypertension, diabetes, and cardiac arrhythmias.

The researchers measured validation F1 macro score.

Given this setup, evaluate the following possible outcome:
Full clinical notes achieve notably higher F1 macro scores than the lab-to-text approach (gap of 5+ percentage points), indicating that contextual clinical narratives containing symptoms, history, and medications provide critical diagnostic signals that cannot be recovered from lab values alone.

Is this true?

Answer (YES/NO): YES